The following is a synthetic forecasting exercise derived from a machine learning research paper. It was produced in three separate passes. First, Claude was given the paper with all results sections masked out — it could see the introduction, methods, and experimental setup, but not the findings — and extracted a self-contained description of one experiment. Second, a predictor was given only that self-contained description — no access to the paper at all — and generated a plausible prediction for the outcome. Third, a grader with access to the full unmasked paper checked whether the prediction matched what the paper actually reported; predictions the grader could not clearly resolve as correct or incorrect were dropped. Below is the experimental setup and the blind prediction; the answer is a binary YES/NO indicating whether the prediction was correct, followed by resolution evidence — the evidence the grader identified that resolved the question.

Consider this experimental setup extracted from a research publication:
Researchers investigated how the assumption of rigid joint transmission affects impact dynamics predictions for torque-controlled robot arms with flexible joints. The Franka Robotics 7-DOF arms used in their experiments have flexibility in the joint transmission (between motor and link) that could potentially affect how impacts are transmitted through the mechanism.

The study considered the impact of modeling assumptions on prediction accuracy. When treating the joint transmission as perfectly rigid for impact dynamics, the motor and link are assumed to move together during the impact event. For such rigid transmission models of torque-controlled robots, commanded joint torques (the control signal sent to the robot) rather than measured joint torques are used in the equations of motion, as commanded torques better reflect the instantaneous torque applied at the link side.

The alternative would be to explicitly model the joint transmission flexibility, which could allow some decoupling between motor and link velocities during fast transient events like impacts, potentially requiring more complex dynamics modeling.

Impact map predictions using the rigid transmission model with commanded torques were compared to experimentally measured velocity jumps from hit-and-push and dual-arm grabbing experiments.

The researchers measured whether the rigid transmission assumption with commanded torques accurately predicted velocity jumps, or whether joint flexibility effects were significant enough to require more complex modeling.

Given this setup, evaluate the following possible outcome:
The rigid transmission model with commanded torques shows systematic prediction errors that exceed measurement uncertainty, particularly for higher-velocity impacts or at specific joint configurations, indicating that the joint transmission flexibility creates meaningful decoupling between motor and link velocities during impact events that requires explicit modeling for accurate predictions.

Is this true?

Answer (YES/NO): NO